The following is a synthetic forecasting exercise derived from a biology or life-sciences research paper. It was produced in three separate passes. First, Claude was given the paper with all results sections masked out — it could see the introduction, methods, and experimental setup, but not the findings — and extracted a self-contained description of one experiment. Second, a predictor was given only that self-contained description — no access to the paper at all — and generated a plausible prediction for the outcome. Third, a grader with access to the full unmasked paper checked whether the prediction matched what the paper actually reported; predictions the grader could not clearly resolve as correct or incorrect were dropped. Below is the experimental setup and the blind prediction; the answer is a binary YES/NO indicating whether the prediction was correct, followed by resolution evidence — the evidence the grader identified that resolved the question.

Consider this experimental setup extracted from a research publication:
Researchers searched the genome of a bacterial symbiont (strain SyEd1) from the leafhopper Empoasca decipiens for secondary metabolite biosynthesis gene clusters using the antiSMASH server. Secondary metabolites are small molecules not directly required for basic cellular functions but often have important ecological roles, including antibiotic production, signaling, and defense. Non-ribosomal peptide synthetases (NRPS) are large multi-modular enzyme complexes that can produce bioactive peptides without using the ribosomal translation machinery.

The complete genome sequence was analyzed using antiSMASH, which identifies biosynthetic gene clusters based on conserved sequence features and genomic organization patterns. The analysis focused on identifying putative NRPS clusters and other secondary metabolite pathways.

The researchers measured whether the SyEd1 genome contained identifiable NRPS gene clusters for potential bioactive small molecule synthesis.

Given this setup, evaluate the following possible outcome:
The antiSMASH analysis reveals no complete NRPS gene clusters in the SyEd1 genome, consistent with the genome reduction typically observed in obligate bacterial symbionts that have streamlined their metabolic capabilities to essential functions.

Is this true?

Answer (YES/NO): NO